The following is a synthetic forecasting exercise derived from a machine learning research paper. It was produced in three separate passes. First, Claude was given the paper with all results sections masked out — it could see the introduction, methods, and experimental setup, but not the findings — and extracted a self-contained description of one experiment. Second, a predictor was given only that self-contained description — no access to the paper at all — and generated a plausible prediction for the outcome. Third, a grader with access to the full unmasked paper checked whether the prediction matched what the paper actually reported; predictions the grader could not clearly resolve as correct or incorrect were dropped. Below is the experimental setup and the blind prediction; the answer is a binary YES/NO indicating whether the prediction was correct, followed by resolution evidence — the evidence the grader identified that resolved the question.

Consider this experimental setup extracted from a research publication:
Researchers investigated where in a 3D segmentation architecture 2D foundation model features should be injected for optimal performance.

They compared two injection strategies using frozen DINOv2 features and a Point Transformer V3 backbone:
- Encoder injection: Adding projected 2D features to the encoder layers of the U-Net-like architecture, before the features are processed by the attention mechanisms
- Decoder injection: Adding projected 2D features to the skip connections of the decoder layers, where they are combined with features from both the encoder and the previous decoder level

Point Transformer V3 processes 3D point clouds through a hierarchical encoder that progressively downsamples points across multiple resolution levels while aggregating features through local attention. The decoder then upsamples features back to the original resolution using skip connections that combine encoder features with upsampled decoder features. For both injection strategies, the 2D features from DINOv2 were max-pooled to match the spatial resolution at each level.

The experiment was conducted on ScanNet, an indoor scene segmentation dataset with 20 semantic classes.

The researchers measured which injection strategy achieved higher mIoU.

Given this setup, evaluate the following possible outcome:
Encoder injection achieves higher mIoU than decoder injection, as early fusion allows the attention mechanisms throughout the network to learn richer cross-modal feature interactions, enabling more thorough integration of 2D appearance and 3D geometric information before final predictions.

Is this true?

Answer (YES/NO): NO